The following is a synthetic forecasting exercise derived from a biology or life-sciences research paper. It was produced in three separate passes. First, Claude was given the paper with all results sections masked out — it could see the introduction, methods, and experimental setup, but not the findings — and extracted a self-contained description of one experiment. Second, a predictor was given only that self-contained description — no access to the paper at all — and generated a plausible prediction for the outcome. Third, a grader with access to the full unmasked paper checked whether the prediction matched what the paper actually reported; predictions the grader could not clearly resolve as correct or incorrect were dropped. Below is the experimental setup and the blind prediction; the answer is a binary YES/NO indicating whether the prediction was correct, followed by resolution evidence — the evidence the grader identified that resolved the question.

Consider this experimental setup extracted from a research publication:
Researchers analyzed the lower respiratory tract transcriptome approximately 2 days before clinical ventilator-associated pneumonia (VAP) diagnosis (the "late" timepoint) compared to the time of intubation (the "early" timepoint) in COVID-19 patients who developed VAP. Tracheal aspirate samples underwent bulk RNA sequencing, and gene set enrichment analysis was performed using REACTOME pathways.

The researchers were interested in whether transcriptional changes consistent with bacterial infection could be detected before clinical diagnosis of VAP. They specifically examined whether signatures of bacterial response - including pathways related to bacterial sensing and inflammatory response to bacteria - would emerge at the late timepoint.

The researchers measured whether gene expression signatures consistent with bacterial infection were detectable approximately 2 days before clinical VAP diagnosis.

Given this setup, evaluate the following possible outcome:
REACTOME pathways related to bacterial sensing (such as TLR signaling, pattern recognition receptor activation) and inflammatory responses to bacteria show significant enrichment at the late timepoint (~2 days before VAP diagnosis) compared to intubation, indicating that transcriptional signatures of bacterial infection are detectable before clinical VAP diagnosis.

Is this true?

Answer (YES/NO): YES